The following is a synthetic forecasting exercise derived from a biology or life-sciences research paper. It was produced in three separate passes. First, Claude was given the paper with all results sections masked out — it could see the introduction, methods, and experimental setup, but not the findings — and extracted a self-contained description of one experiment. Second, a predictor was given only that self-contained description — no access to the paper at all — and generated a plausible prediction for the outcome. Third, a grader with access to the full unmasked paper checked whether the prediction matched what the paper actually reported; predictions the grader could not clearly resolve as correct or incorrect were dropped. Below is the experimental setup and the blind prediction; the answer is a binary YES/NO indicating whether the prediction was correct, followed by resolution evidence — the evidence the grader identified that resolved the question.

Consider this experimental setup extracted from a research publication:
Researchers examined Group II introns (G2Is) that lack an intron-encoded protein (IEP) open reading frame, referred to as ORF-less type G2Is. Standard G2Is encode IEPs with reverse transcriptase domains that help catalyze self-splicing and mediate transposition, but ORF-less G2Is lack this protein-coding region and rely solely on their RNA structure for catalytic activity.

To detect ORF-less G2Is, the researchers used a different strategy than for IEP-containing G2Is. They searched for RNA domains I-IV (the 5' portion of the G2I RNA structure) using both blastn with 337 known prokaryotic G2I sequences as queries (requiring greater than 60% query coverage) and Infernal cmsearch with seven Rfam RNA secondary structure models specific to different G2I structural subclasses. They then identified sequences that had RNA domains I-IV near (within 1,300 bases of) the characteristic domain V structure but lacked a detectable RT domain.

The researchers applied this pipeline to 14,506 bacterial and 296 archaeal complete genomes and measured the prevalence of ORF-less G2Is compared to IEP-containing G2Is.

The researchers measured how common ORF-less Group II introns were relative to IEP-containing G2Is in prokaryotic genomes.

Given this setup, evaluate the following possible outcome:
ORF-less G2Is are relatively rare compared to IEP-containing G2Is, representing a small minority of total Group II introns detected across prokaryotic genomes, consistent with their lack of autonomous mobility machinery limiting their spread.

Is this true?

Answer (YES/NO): YES